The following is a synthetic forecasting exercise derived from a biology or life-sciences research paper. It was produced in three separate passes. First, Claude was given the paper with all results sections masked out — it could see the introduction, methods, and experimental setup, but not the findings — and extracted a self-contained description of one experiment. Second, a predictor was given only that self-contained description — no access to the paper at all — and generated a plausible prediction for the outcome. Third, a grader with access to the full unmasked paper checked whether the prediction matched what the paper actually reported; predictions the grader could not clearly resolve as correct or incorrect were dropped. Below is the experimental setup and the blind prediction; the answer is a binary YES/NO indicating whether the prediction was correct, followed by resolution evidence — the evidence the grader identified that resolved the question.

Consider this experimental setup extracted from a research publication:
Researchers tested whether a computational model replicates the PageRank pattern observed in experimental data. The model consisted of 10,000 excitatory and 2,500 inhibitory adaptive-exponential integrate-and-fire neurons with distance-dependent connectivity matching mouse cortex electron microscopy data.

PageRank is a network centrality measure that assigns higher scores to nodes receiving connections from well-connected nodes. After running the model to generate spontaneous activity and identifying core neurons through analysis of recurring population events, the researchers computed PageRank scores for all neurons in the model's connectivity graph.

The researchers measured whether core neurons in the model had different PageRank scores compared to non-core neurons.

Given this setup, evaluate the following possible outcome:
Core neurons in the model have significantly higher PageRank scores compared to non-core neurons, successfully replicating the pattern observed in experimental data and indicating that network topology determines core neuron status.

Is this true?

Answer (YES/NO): YES